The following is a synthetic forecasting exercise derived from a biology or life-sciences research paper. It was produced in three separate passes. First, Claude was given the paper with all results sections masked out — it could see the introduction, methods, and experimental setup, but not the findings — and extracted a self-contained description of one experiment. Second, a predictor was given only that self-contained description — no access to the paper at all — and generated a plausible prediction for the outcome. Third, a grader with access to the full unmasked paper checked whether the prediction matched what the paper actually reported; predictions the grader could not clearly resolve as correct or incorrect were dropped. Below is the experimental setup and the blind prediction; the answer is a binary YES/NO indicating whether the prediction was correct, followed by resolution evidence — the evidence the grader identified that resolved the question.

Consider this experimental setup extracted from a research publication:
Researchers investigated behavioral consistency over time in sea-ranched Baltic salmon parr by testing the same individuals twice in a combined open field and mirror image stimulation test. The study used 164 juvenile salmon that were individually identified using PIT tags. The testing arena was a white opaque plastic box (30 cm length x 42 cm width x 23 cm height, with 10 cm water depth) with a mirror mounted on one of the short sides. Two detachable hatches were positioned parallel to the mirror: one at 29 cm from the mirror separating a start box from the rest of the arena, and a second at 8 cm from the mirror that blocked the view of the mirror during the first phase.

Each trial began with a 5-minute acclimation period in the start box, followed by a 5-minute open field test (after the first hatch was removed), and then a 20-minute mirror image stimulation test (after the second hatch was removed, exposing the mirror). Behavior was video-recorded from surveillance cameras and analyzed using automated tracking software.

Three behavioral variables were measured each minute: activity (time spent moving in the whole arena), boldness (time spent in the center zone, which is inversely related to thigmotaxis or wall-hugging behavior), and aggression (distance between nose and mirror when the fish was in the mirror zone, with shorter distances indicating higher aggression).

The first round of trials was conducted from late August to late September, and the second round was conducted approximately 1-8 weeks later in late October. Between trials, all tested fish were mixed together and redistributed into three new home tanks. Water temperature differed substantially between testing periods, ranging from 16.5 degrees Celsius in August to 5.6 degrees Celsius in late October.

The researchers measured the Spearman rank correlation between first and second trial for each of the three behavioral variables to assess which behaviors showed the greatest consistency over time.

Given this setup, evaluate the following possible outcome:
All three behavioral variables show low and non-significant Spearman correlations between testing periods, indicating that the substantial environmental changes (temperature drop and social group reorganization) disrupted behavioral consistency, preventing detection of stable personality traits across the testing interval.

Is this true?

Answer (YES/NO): NO